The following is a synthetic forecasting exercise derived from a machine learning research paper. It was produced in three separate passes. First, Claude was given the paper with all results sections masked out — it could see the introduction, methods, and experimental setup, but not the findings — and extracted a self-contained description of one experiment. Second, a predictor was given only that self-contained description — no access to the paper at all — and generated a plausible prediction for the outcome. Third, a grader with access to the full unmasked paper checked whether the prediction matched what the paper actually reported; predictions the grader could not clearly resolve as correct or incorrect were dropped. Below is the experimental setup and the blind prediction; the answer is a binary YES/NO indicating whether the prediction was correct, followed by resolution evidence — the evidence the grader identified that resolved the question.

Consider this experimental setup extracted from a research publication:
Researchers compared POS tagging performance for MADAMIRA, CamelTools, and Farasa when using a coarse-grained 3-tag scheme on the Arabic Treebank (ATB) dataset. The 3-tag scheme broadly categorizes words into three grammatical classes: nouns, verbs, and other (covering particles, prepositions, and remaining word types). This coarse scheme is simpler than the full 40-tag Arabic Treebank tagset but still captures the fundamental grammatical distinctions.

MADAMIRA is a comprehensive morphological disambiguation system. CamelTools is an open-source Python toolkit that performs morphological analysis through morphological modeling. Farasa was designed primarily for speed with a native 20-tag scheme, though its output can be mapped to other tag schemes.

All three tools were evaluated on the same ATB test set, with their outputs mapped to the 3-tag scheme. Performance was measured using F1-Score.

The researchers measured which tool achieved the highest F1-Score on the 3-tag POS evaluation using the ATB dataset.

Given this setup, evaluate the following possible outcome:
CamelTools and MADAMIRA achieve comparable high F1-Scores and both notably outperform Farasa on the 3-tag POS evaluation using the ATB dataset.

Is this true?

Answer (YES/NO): YES